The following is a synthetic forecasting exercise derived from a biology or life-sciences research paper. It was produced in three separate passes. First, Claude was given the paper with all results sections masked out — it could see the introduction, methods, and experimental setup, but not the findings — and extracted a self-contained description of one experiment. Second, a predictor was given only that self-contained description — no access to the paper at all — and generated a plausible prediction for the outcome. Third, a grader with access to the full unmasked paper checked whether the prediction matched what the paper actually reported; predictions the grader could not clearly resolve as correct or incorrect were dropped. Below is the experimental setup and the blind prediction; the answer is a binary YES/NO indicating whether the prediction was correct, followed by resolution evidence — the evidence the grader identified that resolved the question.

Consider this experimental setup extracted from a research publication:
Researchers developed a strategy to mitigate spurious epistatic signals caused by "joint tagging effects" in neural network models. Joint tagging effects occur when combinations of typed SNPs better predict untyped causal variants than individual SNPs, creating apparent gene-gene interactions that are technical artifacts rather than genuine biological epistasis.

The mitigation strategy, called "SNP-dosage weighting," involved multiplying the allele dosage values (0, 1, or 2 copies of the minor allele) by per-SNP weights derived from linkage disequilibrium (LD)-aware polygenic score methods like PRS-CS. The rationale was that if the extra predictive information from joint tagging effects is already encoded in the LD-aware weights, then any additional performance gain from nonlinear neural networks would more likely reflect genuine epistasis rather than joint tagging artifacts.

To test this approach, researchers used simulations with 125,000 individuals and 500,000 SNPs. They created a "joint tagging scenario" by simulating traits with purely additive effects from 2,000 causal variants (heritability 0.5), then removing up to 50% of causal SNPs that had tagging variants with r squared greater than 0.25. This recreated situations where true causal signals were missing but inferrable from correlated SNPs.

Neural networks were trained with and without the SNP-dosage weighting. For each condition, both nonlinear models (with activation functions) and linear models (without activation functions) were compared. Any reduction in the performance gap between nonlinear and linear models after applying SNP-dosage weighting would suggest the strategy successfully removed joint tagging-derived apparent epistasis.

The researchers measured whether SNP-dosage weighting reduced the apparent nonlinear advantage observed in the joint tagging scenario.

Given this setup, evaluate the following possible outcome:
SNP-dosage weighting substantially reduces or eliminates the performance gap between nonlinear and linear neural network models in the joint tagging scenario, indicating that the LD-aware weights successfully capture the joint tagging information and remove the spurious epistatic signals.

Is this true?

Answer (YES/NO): YES